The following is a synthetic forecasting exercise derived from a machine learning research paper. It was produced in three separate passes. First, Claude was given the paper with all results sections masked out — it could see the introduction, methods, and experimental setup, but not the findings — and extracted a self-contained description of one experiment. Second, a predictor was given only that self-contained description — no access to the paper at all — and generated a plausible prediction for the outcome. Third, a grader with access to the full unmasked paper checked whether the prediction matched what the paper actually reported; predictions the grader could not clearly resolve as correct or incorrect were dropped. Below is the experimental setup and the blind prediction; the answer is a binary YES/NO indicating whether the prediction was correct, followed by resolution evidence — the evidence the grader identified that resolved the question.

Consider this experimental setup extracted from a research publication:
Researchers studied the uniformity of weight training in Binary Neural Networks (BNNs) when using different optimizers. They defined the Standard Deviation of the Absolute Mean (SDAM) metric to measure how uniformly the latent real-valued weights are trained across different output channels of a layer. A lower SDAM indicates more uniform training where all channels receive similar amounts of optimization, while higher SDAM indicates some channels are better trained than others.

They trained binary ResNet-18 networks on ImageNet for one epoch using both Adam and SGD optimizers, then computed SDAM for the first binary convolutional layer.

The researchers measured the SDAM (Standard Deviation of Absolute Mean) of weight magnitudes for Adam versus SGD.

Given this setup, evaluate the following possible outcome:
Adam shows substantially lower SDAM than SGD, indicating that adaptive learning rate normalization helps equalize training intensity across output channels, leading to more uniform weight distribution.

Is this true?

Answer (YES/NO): YES